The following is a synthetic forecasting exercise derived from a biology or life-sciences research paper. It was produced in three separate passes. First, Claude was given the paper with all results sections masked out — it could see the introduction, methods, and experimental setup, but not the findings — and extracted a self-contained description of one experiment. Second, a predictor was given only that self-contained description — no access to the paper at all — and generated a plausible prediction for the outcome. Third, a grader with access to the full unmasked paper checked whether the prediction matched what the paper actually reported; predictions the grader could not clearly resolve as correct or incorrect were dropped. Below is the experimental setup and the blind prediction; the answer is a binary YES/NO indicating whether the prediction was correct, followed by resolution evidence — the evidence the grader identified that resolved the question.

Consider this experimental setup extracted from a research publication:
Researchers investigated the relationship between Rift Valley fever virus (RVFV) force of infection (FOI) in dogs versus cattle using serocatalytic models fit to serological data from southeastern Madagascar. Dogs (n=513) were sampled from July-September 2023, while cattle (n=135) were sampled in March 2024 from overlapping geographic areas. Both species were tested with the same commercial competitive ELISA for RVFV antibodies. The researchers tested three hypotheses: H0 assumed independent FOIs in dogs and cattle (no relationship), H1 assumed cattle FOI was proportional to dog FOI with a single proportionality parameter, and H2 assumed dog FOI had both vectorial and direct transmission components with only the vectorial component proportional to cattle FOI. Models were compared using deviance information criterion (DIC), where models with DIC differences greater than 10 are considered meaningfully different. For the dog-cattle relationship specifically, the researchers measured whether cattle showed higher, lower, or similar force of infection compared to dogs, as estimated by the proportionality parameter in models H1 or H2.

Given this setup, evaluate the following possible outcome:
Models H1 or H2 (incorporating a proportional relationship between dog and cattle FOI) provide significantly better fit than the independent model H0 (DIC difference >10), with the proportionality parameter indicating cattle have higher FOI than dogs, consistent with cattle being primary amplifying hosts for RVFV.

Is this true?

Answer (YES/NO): YES